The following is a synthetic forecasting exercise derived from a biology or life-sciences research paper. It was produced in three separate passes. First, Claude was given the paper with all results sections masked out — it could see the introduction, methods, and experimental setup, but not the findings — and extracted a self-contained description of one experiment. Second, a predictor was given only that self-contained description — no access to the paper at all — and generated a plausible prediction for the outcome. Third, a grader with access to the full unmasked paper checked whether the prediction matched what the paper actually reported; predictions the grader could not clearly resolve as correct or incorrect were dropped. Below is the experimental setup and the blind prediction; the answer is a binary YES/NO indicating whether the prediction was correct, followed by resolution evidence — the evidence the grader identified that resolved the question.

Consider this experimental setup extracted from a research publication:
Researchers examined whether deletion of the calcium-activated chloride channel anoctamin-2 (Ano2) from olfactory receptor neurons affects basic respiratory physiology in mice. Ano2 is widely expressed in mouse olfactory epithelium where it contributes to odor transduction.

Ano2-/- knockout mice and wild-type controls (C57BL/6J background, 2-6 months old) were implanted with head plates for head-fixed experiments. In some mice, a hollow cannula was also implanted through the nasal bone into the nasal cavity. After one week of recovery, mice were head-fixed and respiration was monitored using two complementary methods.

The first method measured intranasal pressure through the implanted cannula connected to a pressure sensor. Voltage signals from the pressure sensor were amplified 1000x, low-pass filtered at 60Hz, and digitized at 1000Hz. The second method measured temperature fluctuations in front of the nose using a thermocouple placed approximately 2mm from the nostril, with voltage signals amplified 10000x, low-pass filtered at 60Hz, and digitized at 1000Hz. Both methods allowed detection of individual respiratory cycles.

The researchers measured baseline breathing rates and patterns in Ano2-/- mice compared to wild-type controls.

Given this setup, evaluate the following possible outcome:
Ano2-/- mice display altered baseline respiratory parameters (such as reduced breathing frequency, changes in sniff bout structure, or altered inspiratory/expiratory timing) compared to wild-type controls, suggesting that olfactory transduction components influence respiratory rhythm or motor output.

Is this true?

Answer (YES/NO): NO